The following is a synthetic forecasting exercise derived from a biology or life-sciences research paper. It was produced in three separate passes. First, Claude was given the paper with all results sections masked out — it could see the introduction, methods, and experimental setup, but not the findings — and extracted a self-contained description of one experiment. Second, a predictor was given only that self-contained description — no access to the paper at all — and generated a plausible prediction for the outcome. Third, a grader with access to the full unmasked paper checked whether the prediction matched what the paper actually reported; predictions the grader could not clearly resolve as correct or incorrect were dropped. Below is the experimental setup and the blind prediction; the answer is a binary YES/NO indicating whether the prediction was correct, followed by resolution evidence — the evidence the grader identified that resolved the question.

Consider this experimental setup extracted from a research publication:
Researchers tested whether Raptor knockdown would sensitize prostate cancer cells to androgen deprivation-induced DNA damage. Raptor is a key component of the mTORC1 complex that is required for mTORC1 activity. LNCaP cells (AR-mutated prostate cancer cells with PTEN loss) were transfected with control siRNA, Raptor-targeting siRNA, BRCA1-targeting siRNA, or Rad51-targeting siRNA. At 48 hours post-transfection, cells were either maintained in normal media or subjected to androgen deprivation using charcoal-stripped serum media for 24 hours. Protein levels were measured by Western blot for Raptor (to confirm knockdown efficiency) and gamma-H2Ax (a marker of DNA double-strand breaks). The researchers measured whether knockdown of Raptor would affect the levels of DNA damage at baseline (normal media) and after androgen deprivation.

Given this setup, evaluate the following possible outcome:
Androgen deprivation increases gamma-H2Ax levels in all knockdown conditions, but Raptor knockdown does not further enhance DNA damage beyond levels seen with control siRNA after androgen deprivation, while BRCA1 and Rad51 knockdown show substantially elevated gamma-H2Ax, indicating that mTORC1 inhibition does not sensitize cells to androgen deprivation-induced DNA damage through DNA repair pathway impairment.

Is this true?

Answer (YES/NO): NO